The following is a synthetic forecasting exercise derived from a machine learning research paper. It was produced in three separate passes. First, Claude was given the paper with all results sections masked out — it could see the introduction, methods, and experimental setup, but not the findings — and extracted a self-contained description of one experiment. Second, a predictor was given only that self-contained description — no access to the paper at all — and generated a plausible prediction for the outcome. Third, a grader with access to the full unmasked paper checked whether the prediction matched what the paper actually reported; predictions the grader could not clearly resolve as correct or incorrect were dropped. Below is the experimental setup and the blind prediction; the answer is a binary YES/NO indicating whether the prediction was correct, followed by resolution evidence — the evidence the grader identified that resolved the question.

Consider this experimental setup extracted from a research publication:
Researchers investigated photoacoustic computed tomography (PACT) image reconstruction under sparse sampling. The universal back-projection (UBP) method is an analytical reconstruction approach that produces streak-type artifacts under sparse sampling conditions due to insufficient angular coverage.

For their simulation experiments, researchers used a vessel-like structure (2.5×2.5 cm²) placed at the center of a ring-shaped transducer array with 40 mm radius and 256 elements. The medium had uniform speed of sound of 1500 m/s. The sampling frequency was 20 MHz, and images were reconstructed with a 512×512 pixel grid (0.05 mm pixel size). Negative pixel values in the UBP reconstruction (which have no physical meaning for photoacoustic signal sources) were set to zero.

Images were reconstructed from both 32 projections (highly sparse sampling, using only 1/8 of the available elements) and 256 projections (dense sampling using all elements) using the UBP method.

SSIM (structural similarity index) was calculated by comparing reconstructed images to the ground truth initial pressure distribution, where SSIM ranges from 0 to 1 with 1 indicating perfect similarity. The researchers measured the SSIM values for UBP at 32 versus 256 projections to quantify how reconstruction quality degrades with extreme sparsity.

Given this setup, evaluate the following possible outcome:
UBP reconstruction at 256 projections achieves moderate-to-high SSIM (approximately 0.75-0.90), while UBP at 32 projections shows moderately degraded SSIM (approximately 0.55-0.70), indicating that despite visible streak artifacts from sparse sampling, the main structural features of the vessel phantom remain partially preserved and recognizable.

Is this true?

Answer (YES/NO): NO